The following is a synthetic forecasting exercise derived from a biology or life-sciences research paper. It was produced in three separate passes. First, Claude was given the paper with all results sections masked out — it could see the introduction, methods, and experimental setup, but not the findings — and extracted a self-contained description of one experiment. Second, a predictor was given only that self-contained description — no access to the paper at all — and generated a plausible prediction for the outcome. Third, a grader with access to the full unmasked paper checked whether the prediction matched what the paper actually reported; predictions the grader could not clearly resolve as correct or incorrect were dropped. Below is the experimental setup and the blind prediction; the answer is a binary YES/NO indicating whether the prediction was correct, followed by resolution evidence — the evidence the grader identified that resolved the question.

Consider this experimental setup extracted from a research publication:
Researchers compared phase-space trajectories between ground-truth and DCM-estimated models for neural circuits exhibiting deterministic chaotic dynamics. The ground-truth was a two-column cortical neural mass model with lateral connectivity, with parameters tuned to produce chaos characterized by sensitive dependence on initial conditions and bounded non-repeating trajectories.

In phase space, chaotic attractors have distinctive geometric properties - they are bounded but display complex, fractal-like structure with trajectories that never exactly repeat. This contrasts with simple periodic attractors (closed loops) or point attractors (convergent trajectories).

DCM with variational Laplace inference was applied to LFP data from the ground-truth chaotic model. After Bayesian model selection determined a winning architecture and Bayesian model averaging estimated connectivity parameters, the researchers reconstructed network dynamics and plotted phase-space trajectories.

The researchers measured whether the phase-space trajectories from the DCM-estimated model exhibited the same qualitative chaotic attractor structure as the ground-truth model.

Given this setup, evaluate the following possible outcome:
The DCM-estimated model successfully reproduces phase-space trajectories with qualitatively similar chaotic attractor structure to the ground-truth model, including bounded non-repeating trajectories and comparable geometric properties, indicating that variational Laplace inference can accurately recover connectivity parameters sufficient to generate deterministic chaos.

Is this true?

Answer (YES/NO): NO